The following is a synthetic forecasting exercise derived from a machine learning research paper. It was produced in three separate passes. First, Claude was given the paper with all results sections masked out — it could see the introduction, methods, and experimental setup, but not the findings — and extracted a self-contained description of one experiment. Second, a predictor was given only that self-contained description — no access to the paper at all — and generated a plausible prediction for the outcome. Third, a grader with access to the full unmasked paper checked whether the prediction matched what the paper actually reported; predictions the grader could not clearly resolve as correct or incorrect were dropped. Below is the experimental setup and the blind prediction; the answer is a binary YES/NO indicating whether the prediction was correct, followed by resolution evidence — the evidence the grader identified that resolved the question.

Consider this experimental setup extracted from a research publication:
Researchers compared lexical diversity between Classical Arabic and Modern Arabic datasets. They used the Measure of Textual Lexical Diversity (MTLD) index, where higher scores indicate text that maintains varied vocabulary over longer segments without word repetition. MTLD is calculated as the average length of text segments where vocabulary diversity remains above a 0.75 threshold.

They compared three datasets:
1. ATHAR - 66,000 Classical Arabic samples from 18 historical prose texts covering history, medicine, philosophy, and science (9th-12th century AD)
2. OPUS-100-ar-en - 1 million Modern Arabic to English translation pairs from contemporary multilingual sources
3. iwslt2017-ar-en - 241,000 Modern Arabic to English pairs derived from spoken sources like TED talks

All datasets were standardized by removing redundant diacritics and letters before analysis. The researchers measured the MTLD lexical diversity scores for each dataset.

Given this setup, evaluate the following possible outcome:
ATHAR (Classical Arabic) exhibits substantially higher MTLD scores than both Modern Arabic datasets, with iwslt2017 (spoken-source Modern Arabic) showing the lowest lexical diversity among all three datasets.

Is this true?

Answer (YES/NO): NO